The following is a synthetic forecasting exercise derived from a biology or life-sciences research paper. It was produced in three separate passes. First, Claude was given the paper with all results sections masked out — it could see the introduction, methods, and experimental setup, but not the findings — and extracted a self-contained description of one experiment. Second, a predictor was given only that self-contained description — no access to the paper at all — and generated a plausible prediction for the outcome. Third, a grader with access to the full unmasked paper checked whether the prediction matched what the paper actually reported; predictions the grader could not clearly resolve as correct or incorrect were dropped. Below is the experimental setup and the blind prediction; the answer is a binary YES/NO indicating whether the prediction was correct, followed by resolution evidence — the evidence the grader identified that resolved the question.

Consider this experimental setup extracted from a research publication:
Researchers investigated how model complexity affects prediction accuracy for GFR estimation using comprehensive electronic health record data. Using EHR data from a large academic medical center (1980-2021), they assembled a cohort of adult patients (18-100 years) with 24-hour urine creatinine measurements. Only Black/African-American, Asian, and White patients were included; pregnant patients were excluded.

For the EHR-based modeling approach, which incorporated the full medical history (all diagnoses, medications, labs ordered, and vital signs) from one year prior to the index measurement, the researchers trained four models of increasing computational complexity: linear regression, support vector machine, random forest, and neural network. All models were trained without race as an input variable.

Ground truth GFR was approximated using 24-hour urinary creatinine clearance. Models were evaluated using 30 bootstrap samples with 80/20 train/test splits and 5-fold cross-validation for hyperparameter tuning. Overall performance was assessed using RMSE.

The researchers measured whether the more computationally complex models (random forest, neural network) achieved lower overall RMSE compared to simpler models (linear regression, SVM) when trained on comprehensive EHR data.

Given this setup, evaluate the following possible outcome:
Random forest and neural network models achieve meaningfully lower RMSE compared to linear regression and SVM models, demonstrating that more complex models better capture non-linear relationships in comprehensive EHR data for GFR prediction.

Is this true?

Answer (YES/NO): NO